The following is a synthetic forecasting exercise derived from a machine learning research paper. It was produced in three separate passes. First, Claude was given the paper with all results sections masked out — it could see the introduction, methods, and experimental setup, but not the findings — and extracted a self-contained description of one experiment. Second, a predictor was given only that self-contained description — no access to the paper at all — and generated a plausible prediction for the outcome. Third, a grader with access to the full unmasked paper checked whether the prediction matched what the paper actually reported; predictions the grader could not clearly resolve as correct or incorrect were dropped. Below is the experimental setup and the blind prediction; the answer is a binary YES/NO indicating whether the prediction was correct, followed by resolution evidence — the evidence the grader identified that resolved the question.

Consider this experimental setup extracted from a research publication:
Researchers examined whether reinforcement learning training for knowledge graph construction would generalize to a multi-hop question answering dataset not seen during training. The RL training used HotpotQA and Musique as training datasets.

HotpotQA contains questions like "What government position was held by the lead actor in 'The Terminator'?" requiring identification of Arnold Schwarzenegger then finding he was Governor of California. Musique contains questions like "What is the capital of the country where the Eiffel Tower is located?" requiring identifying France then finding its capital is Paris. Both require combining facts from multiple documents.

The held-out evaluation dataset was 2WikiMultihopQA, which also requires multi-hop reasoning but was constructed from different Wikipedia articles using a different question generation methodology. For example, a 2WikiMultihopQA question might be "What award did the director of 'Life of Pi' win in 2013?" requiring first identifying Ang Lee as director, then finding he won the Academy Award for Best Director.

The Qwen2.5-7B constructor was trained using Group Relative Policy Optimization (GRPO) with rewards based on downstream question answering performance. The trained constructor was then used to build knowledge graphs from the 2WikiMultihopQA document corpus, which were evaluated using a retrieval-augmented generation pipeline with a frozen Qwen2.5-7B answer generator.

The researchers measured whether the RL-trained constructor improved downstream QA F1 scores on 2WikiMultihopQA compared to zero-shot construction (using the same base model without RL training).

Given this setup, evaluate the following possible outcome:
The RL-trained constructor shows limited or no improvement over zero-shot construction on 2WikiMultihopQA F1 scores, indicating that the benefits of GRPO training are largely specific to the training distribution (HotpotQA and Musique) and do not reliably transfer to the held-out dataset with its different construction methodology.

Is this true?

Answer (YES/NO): NO